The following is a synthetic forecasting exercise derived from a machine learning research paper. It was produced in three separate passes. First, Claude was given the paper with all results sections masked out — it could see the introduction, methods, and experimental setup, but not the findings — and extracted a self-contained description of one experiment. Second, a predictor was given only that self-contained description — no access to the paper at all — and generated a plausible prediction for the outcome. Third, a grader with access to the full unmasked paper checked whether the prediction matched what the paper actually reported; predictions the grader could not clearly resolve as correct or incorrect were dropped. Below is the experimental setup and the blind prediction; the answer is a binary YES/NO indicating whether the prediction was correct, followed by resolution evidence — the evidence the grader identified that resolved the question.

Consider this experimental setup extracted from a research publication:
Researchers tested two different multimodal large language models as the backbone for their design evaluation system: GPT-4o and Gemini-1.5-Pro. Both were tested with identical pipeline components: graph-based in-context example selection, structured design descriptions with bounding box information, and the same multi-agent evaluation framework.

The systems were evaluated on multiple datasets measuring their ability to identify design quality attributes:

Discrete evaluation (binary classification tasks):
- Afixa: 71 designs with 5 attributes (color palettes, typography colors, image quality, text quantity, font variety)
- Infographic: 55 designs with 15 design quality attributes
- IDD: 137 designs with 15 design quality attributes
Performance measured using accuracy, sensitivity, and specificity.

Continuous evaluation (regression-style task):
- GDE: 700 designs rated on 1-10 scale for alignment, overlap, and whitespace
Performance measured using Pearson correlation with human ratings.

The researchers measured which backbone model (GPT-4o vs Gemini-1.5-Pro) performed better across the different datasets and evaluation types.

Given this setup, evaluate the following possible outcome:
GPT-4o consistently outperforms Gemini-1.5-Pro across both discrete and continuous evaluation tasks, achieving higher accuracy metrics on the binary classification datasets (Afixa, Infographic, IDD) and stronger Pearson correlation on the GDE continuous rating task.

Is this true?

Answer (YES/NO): YES